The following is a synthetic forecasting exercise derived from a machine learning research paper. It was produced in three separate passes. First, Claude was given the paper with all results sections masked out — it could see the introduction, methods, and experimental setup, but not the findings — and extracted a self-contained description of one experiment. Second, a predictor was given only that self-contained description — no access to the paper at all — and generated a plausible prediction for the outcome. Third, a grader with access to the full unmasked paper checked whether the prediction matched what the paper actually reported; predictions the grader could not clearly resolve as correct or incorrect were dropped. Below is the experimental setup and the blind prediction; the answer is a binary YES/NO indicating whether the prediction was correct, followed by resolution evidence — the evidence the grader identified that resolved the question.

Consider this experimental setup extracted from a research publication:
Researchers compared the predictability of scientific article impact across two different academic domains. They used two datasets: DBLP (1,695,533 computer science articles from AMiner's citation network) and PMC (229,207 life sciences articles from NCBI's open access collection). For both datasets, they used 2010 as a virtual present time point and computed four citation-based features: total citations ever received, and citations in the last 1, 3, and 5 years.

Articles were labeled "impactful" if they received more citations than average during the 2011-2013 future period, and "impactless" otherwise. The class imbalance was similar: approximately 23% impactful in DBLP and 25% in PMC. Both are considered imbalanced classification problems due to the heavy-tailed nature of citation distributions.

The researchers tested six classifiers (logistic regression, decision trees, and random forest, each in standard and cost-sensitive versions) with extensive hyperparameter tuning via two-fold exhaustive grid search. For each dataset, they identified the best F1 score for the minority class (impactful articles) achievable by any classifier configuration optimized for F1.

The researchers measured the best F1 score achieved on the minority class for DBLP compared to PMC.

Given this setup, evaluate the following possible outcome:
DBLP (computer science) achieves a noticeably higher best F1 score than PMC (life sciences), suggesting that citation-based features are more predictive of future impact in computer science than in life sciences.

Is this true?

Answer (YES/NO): NO